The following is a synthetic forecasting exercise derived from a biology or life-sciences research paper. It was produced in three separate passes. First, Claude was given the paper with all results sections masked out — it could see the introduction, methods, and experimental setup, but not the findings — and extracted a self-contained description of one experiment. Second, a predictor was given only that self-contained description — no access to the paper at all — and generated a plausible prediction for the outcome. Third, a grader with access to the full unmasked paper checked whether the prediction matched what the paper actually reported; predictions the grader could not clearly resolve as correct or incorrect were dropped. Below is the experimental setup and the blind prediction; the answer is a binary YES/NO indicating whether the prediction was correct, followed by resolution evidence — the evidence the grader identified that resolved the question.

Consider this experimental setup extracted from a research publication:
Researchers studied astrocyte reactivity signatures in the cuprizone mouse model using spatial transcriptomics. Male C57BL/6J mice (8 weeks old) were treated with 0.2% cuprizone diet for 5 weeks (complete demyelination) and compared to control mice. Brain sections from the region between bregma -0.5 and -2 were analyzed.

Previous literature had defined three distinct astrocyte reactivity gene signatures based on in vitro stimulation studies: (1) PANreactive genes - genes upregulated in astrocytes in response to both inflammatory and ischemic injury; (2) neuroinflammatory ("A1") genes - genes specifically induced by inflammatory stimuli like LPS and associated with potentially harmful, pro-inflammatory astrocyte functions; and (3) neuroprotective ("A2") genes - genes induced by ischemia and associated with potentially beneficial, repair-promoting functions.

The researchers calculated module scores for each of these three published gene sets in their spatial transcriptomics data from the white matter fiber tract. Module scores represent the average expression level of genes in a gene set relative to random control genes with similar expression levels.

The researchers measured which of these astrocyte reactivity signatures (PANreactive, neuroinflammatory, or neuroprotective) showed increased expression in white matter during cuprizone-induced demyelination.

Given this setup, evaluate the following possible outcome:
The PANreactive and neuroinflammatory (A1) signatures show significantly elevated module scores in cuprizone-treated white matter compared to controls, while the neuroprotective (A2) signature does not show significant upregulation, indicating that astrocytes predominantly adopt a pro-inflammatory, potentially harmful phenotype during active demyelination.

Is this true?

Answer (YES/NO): NO